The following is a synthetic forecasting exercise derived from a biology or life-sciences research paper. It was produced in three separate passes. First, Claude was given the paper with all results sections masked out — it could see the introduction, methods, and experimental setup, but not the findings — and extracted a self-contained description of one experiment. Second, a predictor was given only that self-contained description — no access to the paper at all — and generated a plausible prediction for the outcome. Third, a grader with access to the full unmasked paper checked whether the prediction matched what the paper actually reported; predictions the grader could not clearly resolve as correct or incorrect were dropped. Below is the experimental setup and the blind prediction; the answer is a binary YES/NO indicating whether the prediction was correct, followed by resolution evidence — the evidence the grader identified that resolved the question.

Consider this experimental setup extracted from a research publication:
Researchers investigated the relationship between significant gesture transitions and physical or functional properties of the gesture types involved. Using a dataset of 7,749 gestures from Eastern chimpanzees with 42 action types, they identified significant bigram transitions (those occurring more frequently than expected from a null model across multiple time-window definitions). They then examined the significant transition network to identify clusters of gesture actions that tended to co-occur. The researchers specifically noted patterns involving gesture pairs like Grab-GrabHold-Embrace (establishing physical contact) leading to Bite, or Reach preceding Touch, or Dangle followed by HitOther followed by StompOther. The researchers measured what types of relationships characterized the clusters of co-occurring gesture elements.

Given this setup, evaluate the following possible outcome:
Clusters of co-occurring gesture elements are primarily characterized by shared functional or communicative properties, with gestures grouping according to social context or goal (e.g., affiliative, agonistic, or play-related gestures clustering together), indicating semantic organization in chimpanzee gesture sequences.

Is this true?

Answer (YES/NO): NO